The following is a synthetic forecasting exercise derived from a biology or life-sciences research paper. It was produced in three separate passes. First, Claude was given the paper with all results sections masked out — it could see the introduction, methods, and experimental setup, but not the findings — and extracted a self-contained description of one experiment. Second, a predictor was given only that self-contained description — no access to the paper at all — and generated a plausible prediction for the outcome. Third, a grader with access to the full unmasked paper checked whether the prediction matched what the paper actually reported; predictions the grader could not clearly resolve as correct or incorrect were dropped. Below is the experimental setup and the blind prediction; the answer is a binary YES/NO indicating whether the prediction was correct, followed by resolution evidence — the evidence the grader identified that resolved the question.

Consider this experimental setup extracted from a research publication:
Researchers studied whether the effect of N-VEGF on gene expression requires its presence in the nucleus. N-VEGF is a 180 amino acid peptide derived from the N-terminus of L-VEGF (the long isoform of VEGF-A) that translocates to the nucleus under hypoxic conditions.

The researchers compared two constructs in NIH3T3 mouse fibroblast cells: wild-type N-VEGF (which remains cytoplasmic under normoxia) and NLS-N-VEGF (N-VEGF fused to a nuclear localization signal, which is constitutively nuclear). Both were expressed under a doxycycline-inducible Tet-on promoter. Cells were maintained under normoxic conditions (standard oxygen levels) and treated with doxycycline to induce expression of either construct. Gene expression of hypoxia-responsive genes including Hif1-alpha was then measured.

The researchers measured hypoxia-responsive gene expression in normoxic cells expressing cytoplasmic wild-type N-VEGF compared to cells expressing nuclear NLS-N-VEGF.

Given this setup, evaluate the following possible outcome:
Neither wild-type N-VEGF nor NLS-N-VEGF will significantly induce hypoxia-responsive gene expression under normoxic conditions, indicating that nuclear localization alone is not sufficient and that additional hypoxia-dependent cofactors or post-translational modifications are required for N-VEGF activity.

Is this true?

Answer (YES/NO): NO